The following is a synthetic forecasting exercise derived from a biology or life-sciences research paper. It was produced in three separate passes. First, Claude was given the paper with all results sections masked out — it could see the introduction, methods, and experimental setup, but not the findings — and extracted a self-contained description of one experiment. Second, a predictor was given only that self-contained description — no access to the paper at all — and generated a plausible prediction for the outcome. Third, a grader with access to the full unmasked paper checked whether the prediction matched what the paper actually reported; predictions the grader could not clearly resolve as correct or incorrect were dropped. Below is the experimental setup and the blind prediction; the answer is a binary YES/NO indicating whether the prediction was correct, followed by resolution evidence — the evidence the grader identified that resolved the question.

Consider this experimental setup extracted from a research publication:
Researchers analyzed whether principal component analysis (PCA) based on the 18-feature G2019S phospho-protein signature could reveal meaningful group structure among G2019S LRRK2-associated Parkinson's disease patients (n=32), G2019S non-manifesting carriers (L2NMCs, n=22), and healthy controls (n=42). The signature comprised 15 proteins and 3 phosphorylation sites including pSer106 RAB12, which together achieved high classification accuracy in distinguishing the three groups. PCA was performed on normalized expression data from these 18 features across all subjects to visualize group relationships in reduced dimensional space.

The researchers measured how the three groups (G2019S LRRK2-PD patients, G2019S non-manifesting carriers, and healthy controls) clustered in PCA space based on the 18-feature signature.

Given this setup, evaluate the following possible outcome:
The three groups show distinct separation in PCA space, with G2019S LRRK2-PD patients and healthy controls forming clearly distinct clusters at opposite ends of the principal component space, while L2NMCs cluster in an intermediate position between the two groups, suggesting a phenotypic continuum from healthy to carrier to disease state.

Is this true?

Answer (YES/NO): YES